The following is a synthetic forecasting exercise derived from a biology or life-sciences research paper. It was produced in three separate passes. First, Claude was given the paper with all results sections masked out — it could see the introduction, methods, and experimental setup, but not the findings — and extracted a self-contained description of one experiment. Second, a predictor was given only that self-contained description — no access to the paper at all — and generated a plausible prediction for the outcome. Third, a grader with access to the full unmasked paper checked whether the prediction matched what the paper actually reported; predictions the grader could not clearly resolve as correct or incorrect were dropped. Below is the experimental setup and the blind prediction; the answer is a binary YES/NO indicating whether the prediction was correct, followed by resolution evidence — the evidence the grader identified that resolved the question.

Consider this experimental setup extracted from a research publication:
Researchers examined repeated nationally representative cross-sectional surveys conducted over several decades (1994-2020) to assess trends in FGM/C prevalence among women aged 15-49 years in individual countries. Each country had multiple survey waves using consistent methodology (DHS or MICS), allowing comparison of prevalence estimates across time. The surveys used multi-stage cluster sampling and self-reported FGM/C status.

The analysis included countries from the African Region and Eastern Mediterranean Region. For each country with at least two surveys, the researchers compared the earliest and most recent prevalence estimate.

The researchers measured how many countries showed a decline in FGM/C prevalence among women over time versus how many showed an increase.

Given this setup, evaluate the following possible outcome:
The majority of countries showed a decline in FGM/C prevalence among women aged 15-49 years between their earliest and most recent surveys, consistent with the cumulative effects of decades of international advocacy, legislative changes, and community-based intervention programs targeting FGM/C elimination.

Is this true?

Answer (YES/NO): YES